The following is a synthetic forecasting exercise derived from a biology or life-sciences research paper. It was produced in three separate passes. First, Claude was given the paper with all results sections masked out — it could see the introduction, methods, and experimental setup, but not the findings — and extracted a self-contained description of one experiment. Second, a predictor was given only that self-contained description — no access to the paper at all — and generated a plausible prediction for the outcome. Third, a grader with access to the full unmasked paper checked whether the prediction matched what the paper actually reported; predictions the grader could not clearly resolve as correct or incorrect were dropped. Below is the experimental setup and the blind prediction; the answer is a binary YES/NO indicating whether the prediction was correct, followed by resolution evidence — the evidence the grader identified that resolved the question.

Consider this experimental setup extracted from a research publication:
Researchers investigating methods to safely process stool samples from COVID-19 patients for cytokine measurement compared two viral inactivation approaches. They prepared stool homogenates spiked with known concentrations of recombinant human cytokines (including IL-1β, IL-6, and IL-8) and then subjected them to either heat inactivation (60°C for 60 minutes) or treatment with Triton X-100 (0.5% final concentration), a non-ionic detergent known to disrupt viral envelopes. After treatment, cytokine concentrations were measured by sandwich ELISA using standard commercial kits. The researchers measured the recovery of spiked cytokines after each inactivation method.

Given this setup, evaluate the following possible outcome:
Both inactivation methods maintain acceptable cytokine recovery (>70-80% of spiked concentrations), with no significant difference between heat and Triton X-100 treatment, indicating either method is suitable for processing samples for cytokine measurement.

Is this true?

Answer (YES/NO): NO